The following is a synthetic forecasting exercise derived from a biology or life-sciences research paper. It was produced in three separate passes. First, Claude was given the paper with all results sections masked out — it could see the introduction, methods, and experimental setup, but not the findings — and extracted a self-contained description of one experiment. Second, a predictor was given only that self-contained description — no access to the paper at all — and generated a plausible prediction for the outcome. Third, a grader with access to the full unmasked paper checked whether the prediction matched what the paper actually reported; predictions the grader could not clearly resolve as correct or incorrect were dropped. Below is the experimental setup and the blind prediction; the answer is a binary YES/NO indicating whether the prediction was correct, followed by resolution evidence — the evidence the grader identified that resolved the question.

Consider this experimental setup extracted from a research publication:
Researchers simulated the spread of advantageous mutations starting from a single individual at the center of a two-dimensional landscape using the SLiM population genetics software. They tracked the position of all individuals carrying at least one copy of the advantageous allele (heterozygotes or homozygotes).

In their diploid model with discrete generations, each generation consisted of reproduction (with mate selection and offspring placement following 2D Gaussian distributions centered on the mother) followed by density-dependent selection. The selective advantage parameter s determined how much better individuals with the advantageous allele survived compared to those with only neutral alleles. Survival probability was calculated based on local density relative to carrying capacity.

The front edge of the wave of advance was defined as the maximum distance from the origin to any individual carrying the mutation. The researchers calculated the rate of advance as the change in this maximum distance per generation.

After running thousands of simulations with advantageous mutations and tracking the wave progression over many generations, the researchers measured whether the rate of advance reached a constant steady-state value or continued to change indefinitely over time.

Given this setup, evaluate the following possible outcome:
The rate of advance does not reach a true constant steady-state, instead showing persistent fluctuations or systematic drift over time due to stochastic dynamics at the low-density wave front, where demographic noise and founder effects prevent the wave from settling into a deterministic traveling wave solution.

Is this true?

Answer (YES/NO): NO